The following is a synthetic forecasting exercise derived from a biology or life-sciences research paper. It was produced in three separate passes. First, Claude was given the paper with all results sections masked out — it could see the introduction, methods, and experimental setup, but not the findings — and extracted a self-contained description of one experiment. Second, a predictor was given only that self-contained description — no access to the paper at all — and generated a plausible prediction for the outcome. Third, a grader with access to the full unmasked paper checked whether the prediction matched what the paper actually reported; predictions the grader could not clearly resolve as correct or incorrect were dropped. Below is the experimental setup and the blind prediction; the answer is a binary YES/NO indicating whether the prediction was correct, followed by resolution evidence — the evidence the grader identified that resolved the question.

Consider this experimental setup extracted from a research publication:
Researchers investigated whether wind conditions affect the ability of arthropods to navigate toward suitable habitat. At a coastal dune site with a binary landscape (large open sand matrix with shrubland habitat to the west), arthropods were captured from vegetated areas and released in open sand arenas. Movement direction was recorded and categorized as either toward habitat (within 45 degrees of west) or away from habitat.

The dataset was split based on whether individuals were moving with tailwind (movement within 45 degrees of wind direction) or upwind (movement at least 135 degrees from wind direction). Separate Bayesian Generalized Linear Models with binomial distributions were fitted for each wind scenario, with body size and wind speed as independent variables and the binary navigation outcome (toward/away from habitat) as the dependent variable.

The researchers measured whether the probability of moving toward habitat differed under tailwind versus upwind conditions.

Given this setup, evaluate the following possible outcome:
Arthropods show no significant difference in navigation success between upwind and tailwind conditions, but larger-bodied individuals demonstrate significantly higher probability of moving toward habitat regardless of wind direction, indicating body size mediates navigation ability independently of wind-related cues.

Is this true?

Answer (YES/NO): NO